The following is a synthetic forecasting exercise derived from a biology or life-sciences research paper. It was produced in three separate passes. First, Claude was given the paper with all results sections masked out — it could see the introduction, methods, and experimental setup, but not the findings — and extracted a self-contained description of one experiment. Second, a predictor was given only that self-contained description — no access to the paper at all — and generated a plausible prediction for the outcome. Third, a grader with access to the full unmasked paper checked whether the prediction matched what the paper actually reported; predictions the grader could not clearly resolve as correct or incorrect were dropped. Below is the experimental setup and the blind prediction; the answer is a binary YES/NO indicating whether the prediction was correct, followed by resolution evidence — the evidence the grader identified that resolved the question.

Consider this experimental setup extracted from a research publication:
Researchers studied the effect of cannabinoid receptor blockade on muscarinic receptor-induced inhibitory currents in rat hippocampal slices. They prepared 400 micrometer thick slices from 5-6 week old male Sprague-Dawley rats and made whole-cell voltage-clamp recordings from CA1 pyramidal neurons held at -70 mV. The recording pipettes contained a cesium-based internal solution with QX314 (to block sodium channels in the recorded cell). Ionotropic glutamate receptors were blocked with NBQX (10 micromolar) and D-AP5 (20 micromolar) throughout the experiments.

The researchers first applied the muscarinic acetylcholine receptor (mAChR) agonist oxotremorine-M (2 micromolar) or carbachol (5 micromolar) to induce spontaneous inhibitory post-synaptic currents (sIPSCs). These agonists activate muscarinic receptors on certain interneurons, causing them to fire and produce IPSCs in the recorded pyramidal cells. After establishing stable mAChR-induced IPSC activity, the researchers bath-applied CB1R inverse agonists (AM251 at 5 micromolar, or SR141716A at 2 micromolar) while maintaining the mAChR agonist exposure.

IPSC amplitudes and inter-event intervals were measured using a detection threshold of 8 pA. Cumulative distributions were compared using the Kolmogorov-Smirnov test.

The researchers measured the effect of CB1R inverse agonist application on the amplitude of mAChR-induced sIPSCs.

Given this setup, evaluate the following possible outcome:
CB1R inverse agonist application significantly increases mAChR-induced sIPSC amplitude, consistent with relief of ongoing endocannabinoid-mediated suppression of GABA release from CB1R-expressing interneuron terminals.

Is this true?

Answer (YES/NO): YES